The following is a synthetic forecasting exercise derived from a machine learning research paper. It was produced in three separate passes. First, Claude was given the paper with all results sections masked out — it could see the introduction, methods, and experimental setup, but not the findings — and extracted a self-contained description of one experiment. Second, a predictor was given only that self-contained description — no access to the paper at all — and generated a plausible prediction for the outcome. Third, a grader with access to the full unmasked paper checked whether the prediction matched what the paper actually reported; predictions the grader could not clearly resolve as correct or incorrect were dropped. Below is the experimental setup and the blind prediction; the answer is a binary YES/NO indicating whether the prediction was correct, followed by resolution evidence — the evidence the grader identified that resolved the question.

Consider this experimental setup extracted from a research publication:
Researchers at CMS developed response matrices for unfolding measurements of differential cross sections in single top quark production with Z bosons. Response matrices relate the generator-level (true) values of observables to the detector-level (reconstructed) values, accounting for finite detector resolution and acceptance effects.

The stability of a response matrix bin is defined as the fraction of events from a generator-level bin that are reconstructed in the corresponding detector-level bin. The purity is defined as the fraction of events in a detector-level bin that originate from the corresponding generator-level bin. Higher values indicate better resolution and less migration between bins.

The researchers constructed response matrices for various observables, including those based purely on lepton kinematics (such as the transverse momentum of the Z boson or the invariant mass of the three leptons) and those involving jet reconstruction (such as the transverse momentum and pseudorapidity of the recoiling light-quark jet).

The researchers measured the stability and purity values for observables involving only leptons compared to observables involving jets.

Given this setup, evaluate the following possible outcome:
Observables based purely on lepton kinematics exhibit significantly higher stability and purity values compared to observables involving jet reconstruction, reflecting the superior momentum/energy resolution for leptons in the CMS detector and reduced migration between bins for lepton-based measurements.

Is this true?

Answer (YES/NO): YES